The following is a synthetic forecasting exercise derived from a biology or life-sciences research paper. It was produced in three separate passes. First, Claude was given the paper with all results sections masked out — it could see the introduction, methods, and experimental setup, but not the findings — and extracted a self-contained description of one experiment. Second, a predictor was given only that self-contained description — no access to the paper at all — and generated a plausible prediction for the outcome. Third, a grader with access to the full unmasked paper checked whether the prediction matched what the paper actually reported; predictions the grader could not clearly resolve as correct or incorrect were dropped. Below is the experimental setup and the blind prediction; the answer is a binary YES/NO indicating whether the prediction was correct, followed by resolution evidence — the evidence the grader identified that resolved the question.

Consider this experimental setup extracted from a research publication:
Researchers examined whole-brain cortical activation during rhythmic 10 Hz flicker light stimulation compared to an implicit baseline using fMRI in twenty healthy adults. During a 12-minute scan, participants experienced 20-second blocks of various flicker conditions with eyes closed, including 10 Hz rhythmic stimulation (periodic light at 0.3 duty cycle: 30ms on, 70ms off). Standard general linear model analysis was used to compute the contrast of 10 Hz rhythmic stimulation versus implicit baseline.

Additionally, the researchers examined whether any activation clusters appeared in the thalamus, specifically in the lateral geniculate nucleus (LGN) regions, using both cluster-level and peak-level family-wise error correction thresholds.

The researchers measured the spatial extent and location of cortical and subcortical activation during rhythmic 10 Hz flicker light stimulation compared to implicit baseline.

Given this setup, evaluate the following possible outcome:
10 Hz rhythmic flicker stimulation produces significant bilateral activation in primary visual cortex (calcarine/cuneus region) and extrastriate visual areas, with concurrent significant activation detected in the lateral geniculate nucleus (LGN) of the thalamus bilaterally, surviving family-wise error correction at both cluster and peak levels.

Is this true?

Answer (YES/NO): NO